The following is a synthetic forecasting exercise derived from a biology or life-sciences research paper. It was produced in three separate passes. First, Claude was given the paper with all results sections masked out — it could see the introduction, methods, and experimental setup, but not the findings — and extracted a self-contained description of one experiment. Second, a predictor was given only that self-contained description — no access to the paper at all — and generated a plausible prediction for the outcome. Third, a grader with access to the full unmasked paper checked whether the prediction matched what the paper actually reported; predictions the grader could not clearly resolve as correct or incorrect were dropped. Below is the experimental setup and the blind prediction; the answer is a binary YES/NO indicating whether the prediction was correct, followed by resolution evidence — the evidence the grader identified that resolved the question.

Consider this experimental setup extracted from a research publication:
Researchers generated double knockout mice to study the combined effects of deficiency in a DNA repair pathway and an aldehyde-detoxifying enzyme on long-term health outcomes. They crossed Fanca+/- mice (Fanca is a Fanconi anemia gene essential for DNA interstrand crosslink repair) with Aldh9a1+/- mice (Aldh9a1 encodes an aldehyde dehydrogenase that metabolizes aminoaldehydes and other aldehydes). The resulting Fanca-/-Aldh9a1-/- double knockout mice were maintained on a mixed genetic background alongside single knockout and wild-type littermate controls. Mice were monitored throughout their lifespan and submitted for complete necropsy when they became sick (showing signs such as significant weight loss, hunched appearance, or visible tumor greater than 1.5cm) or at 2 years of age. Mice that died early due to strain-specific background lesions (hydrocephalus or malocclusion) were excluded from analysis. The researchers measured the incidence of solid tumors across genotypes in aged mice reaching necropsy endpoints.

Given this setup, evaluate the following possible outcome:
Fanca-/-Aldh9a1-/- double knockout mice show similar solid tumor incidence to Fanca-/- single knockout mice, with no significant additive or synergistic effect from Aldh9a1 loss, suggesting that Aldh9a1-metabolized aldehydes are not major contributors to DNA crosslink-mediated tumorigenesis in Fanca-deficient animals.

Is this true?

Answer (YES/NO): NO